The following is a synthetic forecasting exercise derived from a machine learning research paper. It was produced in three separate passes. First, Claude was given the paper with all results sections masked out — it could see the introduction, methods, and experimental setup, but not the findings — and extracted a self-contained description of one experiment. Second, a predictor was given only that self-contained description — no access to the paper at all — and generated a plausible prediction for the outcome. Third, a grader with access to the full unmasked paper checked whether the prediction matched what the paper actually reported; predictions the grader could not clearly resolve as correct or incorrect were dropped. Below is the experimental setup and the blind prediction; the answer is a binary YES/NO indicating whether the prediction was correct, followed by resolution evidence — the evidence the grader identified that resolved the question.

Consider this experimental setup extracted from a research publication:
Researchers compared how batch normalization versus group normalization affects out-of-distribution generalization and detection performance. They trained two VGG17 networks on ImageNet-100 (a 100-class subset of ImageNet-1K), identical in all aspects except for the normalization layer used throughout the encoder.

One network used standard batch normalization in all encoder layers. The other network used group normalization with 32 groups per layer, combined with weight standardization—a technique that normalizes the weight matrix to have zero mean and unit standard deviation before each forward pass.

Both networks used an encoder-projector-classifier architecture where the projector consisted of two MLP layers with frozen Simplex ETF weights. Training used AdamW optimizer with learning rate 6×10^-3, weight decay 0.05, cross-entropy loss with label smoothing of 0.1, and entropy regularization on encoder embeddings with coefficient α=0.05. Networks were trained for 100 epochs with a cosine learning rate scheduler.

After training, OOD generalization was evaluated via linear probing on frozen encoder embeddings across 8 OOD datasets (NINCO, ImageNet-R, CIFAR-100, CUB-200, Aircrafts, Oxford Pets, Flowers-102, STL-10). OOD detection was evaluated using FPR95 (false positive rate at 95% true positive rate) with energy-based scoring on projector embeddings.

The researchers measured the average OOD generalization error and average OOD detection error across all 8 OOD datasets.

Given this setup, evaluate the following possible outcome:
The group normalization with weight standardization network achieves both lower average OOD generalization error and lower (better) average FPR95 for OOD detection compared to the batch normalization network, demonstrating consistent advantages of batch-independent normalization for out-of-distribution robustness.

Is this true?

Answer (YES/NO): YES